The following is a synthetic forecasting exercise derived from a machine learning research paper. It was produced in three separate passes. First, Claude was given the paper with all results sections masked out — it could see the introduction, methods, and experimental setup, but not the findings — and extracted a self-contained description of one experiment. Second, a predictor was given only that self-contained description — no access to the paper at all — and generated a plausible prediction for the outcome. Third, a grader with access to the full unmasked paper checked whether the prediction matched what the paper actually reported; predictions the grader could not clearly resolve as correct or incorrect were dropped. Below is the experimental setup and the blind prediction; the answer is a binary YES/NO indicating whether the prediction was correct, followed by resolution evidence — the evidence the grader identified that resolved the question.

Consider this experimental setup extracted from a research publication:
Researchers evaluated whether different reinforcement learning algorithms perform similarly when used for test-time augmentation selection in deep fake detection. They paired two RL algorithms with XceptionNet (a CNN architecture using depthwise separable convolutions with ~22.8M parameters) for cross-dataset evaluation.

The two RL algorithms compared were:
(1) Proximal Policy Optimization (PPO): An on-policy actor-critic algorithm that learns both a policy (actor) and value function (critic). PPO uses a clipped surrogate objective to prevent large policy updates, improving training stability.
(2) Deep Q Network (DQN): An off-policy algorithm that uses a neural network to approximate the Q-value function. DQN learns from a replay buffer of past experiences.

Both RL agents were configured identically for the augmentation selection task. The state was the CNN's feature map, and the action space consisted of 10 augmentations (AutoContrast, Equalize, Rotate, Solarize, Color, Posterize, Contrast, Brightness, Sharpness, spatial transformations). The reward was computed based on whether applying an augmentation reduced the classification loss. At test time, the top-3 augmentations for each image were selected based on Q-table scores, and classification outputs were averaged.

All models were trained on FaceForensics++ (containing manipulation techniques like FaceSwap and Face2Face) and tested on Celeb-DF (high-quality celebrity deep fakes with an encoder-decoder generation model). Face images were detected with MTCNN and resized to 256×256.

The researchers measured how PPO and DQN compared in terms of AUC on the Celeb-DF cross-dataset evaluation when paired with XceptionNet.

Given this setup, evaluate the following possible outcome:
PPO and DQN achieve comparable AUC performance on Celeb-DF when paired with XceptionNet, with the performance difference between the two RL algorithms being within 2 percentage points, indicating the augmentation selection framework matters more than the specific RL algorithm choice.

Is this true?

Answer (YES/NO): YES